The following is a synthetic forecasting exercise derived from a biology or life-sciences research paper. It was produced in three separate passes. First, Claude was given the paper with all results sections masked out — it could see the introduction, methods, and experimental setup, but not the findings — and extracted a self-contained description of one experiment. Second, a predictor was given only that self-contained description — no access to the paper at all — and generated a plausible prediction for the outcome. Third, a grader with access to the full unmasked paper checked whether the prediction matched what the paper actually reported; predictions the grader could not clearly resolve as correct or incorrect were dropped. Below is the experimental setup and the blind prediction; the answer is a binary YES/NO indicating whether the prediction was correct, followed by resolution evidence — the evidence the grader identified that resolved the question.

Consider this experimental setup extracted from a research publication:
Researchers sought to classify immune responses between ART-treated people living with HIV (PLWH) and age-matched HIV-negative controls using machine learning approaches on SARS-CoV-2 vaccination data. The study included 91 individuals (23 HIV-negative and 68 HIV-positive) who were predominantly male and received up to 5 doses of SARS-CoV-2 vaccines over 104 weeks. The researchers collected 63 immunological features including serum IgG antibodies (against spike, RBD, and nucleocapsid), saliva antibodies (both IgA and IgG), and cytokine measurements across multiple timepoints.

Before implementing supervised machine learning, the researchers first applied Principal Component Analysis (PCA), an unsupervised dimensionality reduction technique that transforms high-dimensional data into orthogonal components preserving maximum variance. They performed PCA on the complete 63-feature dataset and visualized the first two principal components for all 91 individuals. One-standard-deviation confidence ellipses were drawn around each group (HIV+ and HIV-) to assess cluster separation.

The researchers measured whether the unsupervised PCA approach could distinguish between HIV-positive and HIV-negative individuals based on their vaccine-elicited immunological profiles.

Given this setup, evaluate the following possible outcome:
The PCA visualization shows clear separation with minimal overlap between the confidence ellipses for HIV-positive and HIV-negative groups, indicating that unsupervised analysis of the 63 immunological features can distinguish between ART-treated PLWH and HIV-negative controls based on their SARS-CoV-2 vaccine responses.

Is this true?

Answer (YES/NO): NO